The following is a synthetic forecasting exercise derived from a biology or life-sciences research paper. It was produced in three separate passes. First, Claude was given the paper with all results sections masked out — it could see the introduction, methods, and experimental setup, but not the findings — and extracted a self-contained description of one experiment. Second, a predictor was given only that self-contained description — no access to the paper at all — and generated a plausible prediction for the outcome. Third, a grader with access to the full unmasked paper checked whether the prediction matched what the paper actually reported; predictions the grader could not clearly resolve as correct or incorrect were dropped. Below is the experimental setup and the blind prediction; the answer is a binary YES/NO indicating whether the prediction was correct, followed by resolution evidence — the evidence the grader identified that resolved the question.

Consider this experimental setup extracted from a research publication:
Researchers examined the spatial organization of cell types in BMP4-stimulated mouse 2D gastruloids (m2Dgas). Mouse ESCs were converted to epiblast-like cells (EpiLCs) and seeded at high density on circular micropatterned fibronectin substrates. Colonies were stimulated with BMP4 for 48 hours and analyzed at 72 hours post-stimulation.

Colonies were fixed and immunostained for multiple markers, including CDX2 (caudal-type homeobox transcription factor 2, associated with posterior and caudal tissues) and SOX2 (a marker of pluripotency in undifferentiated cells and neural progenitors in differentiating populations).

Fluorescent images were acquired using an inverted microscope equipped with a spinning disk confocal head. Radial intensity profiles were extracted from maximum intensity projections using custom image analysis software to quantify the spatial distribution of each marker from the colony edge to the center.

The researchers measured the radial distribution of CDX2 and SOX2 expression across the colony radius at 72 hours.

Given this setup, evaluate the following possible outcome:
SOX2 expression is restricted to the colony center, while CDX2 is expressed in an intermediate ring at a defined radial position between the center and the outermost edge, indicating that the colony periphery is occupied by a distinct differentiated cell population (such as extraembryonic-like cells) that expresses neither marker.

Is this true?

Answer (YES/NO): NO